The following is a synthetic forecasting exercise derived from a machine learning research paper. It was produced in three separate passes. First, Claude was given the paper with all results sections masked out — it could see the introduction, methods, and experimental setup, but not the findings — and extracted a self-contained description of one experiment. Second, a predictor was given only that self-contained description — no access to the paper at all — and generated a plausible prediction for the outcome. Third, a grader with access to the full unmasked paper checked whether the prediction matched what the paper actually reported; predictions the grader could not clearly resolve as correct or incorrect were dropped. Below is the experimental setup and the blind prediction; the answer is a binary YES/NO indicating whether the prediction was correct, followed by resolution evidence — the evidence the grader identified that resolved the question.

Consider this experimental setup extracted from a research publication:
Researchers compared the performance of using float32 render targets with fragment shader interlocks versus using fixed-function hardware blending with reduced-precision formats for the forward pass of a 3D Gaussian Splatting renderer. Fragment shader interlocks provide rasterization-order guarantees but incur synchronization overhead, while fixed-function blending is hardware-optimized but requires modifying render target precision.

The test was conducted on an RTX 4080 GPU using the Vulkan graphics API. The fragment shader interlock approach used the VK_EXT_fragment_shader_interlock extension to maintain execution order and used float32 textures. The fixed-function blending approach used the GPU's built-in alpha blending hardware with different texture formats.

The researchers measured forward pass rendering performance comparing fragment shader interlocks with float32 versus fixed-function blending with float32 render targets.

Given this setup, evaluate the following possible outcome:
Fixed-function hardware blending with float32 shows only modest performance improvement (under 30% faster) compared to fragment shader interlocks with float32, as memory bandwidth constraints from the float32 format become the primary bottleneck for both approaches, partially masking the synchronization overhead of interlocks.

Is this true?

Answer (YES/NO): NO